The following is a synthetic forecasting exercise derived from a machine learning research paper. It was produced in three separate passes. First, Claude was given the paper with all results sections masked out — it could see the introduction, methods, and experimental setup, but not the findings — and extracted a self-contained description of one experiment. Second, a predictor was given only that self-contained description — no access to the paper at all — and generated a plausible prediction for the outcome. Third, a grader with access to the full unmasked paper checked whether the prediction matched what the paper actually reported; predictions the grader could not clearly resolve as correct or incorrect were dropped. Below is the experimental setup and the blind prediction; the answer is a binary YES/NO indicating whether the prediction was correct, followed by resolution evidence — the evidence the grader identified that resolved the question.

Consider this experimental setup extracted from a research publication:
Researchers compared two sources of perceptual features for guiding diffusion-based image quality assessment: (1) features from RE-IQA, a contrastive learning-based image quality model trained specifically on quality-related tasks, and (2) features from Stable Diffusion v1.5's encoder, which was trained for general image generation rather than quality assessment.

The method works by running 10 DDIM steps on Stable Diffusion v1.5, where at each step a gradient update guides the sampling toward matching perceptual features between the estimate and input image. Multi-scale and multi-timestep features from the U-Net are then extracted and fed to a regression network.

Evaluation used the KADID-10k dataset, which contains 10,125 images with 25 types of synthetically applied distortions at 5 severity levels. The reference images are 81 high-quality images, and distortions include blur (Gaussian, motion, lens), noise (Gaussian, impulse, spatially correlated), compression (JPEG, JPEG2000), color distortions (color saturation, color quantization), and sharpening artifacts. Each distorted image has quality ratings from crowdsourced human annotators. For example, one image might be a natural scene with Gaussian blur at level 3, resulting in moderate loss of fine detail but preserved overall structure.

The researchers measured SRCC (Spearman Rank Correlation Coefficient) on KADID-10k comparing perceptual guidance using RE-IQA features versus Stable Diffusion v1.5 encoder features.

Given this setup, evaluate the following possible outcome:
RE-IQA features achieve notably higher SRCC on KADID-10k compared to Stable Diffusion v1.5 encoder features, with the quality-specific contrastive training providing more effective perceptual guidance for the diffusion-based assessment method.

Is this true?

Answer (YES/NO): NO